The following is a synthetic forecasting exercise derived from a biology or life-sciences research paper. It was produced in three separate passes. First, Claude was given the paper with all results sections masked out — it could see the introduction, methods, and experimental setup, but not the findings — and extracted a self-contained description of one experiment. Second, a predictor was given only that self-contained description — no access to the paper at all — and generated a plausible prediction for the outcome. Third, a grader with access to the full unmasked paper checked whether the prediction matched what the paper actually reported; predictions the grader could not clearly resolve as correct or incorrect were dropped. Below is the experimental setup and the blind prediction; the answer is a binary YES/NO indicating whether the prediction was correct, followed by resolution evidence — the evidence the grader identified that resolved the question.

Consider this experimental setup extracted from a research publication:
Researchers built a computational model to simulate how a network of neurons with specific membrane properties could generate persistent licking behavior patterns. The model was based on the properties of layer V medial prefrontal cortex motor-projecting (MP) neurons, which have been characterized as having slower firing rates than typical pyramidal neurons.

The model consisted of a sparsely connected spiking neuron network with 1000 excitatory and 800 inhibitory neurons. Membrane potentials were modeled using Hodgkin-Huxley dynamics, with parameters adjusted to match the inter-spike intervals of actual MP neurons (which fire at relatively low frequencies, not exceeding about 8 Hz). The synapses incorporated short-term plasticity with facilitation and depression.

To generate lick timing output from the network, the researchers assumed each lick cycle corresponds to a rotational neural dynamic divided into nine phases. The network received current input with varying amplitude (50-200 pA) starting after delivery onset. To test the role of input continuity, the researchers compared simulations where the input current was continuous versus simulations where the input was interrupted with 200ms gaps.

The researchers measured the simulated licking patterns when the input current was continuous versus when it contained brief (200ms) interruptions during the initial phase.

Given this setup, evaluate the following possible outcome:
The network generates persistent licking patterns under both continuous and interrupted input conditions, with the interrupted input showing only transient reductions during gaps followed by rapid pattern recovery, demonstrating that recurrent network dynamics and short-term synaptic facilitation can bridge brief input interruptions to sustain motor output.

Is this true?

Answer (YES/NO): NO